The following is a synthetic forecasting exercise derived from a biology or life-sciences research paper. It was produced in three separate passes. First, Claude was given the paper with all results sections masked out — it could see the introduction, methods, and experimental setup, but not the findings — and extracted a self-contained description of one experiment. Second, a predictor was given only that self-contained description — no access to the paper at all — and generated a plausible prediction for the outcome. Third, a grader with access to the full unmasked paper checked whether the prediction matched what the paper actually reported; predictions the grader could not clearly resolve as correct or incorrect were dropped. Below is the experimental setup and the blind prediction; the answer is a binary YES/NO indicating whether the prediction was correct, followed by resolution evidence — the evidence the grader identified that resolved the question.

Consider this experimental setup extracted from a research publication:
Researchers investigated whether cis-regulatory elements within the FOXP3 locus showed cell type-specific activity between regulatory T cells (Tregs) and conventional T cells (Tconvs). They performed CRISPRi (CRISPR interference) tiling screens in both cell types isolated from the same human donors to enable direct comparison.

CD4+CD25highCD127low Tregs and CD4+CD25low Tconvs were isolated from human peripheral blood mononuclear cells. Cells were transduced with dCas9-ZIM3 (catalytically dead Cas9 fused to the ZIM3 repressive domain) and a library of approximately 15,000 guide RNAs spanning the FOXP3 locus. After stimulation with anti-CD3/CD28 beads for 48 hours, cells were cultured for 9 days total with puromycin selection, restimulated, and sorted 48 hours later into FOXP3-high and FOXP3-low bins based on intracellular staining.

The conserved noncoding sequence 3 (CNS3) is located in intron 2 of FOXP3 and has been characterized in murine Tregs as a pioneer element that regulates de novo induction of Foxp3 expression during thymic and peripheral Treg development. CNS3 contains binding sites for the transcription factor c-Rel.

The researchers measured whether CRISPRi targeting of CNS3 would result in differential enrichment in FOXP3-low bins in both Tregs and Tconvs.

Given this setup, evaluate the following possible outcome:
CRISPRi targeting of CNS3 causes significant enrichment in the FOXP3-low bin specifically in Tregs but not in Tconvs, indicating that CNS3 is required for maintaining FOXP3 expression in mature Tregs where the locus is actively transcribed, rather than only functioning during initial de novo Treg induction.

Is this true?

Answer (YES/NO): YES